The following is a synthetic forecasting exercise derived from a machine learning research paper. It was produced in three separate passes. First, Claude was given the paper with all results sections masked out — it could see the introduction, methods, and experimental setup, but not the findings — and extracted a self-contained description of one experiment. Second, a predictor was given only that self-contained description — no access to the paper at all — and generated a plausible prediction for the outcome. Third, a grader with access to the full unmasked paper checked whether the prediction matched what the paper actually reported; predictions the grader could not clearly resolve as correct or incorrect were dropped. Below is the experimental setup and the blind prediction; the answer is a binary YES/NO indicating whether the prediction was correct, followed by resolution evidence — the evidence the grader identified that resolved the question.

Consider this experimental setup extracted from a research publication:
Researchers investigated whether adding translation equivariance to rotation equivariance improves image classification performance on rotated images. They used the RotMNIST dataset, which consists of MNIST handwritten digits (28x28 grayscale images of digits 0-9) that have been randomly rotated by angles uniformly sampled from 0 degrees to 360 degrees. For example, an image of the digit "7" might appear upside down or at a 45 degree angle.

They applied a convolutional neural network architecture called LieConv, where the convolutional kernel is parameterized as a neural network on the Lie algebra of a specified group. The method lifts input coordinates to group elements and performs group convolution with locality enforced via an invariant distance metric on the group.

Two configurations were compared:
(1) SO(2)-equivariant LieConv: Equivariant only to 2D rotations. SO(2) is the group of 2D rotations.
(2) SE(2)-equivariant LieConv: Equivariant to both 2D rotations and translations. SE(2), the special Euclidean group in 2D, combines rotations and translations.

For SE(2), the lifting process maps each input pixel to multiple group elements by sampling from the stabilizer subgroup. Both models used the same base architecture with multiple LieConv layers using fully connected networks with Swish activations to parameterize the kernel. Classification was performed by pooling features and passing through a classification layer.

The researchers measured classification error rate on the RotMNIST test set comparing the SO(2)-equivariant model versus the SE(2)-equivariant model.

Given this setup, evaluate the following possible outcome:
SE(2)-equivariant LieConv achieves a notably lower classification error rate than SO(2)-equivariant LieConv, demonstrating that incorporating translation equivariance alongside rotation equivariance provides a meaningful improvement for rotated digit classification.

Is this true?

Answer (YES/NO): YES